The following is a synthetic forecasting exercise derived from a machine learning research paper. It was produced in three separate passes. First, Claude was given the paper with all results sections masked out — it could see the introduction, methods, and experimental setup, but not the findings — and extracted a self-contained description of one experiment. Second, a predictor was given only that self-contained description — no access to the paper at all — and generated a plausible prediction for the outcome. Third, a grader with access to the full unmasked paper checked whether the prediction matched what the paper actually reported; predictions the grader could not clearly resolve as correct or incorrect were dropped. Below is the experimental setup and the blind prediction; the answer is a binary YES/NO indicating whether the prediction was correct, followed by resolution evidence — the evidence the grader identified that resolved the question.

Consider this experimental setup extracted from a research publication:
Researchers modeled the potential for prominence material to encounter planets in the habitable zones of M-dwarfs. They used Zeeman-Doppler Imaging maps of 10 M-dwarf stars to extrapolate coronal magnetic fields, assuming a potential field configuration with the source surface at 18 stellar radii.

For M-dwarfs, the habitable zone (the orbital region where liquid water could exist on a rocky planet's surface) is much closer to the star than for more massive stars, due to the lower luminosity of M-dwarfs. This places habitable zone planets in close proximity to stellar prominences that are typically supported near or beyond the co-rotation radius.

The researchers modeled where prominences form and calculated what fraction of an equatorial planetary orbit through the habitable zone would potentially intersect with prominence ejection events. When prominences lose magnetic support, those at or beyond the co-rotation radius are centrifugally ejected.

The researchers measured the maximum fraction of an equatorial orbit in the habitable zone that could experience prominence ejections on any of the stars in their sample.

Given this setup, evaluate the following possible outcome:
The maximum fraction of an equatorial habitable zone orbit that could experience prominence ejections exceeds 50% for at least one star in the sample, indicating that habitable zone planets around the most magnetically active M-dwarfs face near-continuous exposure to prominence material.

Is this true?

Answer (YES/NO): NO